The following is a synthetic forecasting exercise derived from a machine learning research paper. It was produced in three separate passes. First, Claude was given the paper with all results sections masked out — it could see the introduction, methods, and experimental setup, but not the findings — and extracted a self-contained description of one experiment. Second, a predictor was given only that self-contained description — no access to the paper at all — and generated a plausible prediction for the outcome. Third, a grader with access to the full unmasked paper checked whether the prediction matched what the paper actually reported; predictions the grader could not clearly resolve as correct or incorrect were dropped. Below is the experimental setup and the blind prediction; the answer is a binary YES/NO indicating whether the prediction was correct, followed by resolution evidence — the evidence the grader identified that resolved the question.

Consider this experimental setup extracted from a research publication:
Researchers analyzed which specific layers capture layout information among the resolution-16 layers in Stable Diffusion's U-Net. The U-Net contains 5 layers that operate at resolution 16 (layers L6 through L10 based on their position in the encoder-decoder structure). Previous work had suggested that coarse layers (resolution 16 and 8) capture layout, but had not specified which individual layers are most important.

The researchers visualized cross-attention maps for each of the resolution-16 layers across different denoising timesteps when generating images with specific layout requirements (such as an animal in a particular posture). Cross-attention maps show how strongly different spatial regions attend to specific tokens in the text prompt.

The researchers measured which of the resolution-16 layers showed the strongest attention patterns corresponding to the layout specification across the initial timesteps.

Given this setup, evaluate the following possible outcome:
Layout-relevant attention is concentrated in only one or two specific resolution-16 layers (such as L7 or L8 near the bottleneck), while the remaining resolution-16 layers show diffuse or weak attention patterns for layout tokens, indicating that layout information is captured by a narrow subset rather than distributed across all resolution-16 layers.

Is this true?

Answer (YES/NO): NO